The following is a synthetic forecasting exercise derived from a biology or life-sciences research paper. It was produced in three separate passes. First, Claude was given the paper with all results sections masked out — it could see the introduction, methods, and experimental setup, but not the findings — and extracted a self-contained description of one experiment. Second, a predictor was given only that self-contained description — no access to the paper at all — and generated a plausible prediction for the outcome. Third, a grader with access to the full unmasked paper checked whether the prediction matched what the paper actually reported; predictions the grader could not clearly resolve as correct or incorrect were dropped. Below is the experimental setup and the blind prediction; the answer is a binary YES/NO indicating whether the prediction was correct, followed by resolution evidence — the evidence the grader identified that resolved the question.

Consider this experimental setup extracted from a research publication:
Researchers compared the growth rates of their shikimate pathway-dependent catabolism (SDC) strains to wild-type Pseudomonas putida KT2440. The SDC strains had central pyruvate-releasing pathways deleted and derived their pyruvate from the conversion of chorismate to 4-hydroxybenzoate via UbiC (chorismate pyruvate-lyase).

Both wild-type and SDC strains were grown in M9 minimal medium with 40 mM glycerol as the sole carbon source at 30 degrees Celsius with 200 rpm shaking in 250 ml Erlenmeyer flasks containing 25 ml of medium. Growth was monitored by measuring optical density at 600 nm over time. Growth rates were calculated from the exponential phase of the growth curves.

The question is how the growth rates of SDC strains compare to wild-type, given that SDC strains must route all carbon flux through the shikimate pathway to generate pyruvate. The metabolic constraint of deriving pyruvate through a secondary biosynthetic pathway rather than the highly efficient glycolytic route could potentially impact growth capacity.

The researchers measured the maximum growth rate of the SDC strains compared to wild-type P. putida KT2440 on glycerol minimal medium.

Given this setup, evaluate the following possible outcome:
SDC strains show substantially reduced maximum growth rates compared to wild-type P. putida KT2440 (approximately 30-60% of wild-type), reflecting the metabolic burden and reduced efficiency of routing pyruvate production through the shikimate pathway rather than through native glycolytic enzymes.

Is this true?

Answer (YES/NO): YES